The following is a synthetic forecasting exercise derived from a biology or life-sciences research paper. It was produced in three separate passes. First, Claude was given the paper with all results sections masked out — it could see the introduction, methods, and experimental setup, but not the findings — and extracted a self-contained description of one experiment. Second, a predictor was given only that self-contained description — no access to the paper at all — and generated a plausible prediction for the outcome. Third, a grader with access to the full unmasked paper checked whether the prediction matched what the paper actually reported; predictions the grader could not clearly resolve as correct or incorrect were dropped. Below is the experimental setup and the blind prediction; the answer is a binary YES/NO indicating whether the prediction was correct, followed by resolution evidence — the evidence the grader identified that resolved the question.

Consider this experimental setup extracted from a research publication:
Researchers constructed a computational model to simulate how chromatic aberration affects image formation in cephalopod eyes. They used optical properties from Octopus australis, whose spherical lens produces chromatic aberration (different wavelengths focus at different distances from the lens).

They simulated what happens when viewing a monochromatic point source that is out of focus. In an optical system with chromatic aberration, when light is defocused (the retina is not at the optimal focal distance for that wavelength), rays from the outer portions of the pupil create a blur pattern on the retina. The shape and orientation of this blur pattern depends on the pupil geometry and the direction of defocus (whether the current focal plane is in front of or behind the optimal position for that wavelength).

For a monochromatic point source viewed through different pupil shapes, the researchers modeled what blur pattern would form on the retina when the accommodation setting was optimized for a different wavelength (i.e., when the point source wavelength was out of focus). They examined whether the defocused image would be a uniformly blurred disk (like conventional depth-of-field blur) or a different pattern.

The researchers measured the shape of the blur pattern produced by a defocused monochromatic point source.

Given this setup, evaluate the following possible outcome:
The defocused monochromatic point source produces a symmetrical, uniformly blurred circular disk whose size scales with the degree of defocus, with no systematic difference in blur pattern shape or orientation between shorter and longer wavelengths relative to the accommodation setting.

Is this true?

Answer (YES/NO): NO